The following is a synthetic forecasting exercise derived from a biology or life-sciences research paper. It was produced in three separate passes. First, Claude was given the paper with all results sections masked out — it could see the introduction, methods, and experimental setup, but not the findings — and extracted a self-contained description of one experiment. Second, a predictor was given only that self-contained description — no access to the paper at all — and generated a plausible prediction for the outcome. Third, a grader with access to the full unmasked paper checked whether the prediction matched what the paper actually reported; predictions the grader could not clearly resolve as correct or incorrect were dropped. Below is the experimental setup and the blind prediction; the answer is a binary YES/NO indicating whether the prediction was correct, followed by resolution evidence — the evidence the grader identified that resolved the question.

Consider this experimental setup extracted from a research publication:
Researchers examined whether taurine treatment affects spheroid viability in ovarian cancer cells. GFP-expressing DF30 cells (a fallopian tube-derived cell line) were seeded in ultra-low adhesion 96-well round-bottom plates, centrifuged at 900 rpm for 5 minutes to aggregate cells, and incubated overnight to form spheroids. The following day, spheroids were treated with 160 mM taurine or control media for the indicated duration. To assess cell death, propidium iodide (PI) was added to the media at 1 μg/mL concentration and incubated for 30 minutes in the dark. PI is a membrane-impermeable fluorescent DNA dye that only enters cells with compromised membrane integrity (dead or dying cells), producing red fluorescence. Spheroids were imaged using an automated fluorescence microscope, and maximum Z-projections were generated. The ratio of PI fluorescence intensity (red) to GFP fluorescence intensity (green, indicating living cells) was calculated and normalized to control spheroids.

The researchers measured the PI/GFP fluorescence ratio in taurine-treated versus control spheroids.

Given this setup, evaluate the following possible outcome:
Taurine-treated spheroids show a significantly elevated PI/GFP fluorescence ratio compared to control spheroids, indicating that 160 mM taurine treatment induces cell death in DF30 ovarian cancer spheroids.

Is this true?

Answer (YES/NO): NO